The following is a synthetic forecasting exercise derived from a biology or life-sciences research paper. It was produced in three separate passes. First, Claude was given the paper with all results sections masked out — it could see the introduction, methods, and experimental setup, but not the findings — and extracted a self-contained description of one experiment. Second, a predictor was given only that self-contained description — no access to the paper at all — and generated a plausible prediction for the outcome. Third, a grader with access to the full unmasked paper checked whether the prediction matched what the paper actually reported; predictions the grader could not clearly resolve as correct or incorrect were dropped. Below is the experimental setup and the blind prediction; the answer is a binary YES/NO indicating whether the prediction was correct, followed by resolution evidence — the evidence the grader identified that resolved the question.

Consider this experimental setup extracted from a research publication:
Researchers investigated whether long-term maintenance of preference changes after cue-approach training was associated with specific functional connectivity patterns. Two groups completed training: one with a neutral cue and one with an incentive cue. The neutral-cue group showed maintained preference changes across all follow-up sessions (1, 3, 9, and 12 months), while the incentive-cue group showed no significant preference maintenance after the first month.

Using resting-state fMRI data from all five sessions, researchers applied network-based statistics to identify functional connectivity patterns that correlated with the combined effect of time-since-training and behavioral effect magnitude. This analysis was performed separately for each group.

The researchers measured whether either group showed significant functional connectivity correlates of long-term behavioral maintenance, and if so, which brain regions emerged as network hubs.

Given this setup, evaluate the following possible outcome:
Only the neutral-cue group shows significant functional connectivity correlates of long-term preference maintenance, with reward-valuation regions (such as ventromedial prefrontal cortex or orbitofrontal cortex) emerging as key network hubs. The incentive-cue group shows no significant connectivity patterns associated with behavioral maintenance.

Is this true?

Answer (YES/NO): NO